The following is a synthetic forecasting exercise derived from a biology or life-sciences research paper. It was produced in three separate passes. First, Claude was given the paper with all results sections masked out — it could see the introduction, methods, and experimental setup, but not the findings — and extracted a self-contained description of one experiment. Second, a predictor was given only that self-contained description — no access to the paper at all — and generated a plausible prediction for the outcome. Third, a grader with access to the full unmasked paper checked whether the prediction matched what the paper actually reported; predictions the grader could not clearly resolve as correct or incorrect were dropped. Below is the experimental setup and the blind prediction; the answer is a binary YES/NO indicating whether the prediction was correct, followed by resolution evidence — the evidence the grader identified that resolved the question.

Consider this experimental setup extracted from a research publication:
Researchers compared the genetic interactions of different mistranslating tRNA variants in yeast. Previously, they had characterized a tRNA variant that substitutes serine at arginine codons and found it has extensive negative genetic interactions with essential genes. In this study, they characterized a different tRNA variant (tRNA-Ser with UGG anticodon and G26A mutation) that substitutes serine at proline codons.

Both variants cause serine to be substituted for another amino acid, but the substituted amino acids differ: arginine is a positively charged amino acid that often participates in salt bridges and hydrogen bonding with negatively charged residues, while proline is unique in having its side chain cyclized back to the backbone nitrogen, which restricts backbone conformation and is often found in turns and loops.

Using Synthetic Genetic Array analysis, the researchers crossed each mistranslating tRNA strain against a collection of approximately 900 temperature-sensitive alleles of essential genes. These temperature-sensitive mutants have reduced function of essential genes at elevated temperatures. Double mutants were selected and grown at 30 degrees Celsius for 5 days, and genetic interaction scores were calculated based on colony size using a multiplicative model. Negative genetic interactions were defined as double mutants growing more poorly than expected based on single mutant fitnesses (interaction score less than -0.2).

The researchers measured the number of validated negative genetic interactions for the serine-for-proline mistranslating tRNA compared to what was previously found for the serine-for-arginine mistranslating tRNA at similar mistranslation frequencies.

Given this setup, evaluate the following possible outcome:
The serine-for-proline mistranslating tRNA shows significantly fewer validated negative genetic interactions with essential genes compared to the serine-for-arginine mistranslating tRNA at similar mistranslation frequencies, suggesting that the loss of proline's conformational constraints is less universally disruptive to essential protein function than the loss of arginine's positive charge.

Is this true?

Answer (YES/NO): NO